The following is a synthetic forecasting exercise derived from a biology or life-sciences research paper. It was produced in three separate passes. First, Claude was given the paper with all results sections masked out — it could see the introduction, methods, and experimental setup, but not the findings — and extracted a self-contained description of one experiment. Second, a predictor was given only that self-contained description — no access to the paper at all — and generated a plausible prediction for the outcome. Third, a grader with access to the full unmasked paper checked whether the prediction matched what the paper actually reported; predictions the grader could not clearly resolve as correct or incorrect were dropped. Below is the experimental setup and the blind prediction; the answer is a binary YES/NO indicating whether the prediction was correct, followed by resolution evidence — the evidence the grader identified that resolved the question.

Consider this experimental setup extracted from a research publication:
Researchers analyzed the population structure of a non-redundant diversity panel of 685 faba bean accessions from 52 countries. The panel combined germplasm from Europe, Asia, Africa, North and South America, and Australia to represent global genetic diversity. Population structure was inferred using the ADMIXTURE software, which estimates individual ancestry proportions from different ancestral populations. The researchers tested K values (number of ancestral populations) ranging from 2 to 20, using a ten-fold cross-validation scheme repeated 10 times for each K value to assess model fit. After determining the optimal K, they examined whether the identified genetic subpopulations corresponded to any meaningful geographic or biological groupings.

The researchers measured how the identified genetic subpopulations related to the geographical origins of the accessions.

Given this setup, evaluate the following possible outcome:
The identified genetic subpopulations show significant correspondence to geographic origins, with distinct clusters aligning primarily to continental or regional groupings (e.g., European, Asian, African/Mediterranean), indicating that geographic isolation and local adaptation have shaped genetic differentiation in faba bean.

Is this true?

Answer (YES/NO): YES